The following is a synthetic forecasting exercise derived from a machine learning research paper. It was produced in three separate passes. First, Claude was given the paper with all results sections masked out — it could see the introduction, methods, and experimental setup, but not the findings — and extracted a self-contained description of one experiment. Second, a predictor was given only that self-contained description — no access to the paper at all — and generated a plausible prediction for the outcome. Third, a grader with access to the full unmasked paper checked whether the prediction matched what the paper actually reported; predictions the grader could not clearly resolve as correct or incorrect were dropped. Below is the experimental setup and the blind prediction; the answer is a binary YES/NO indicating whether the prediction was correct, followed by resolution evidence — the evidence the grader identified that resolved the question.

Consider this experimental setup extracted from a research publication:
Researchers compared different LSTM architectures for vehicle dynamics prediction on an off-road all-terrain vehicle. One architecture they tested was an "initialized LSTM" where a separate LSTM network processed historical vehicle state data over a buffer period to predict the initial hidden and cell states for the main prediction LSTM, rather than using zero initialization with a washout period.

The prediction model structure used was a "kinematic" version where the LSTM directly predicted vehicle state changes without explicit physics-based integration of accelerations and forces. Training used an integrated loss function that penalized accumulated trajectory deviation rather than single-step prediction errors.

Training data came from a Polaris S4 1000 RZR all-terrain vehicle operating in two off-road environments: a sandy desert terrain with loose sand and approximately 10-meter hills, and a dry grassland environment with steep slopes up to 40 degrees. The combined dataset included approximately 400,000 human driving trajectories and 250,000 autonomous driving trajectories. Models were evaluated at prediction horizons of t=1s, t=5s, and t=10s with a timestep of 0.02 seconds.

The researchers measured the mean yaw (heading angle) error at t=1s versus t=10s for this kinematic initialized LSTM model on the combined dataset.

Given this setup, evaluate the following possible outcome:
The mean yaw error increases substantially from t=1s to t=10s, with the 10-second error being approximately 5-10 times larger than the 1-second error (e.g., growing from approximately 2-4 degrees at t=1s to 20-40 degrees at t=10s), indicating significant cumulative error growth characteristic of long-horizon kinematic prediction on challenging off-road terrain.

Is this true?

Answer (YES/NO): NO